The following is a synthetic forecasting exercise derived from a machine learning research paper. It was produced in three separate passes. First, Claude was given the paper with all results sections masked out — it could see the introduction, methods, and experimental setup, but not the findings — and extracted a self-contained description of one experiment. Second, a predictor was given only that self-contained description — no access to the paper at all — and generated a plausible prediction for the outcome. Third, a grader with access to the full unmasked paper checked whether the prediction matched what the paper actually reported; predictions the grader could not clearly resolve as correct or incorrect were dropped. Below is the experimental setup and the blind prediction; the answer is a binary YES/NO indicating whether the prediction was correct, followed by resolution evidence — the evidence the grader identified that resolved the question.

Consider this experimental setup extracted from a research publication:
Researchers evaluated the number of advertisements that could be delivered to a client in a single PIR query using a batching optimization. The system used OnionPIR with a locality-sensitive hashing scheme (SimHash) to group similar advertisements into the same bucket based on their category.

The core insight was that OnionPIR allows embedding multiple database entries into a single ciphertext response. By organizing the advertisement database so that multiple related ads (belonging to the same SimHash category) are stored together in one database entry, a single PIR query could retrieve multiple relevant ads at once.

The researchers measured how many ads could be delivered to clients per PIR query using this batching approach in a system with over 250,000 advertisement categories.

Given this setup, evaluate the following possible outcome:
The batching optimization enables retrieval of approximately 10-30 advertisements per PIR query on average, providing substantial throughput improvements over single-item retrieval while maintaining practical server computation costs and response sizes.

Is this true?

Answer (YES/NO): YES